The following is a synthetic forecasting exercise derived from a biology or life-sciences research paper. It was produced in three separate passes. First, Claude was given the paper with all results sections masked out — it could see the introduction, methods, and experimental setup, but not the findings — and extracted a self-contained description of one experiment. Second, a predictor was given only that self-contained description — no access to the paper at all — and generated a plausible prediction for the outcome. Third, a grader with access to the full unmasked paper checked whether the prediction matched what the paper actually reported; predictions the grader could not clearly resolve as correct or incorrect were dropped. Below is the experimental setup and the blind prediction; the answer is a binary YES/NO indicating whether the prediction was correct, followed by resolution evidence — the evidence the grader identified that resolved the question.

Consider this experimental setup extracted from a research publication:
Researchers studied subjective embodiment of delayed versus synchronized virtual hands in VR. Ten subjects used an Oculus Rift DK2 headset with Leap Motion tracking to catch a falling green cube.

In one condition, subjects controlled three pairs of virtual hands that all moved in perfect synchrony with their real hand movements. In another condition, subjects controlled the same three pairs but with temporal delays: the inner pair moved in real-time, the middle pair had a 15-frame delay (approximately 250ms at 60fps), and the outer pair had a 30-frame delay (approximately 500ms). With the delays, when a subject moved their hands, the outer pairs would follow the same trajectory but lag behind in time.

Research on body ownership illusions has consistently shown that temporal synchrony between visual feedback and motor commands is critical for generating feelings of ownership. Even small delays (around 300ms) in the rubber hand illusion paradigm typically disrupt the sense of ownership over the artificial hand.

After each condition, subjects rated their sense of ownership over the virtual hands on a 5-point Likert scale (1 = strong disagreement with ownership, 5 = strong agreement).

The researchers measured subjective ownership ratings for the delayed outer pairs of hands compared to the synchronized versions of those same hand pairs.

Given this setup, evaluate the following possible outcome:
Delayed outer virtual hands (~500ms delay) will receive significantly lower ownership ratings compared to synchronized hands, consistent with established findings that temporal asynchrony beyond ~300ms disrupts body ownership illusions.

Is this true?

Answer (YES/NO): YES